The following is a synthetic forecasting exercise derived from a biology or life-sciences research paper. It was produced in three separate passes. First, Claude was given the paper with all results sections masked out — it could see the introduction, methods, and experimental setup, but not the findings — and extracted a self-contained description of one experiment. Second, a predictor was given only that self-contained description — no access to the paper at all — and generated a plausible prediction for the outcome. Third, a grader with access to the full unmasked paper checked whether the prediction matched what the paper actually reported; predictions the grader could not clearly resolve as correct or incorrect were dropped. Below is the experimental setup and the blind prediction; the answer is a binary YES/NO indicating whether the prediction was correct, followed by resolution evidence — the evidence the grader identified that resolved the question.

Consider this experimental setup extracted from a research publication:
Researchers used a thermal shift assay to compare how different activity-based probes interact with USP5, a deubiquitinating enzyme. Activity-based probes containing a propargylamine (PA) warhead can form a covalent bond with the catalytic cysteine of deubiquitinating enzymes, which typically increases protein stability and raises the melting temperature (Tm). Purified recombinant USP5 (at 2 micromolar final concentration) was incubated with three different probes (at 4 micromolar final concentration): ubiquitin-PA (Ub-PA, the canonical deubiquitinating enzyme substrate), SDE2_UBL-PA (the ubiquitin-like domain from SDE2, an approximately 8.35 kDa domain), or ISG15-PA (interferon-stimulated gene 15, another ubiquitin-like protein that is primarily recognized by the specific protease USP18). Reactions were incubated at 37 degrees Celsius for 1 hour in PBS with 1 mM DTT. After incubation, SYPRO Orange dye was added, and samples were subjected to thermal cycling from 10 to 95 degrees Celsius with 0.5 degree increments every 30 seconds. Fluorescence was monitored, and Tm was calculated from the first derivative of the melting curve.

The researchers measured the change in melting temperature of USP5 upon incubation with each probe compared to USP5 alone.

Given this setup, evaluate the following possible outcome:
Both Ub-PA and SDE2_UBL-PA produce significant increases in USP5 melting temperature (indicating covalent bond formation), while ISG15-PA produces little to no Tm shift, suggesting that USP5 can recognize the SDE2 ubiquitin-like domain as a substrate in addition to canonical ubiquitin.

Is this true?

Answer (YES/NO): NO